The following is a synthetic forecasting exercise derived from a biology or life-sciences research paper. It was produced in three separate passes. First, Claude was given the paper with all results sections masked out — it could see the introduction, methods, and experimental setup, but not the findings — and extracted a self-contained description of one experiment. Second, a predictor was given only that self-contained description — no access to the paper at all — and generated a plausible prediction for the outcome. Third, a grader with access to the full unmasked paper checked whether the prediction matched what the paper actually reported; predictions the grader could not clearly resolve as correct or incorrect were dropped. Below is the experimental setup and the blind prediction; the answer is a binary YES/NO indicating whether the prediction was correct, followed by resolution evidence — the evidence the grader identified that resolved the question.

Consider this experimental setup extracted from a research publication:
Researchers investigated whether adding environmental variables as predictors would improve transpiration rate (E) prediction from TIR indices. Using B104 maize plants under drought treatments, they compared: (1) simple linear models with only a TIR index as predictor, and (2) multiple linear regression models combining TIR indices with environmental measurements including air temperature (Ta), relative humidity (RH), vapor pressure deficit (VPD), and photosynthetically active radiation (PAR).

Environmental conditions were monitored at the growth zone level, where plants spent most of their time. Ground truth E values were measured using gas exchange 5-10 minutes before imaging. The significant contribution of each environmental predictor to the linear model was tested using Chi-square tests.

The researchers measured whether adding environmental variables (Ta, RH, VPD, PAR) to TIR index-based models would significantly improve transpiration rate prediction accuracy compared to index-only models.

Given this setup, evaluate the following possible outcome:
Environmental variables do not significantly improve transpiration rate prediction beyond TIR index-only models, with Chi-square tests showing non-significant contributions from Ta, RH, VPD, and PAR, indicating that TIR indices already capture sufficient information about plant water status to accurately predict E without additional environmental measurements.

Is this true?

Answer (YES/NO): NO